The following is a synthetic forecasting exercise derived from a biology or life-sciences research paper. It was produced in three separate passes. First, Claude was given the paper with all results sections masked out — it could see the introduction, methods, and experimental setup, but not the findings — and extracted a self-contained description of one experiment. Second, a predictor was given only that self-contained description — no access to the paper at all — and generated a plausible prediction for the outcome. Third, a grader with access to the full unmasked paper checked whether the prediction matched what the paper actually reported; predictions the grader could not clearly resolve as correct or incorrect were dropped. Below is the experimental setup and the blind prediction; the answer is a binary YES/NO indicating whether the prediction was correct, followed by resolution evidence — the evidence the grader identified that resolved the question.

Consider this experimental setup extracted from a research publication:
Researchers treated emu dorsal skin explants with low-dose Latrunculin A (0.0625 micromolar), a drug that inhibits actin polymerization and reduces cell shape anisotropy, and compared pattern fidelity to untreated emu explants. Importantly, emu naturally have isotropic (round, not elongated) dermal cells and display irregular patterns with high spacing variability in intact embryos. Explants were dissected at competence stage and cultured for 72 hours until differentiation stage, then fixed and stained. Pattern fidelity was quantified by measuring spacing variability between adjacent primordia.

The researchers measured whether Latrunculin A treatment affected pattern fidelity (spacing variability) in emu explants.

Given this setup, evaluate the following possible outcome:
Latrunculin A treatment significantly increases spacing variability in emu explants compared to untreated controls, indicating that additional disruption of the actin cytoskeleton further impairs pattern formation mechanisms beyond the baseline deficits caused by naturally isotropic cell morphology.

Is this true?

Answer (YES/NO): NO